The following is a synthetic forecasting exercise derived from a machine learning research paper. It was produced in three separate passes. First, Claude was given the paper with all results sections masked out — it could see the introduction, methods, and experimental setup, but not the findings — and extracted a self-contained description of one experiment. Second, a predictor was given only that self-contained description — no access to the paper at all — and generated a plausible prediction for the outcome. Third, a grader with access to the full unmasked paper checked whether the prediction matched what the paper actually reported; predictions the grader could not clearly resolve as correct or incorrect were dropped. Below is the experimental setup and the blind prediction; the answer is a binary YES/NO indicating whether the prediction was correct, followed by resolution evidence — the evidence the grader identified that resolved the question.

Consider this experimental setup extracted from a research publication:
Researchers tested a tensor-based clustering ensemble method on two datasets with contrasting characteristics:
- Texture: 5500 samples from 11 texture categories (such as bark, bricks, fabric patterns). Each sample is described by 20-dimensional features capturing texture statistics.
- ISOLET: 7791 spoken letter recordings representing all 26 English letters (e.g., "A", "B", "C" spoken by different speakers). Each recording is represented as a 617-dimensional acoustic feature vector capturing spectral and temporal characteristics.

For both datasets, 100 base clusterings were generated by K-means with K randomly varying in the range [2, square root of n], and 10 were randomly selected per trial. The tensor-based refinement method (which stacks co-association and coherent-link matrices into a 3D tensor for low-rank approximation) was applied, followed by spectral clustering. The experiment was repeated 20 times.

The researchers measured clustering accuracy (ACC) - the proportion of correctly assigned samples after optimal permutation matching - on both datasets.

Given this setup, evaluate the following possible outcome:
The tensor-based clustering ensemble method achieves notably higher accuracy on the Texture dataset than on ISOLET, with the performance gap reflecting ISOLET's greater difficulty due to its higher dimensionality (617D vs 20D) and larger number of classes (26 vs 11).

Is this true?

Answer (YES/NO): YES